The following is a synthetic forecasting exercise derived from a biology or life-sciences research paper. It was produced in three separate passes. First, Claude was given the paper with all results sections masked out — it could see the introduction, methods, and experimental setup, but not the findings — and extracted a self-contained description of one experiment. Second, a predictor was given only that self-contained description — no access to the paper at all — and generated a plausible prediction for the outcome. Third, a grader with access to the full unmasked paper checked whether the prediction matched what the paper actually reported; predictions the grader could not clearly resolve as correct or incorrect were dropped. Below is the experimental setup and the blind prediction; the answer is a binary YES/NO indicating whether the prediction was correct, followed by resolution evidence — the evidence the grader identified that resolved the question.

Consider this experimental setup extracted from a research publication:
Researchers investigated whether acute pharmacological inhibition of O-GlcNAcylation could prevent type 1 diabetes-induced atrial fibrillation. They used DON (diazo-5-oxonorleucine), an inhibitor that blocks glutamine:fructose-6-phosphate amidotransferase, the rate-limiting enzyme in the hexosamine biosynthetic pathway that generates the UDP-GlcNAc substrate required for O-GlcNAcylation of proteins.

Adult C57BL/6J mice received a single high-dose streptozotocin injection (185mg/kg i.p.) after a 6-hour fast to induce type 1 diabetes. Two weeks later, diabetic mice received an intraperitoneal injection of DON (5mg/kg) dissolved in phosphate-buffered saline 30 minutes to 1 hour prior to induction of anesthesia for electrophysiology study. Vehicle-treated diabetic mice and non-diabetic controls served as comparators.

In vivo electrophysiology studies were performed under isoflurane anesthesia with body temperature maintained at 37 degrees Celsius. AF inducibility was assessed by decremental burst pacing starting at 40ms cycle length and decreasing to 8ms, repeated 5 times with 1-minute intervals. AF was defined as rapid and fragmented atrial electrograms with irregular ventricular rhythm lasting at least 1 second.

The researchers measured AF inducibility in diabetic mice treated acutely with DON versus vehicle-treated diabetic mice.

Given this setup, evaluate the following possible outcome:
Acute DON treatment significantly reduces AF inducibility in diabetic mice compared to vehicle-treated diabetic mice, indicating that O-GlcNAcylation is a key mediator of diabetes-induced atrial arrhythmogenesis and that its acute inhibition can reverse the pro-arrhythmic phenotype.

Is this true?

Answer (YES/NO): YES